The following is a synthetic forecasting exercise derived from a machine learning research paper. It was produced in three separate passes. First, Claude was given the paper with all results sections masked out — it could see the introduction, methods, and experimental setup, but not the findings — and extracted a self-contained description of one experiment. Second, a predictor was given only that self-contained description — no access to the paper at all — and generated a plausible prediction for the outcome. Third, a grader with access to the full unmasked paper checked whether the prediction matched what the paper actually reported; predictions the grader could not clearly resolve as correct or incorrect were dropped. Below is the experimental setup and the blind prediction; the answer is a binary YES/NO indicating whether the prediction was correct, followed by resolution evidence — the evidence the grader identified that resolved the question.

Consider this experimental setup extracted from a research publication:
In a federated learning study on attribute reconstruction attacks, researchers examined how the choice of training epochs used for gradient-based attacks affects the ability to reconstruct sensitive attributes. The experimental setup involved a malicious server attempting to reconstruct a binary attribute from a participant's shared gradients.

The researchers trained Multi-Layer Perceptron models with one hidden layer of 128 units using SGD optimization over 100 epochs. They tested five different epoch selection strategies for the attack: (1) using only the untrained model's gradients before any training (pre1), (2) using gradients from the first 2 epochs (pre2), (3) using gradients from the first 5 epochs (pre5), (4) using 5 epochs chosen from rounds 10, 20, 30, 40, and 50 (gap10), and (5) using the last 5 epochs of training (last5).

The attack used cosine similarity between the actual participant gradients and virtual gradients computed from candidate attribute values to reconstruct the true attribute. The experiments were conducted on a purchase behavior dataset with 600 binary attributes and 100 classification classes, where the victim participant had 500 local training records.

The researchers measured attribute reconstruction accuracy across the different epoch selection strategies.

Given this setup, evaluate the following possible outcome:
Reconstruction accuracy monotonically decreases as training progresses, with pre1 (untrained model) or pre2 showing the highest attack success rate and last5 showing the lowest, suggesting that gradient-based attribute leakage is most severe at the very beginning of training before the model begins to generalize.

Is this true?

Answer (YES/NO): NO